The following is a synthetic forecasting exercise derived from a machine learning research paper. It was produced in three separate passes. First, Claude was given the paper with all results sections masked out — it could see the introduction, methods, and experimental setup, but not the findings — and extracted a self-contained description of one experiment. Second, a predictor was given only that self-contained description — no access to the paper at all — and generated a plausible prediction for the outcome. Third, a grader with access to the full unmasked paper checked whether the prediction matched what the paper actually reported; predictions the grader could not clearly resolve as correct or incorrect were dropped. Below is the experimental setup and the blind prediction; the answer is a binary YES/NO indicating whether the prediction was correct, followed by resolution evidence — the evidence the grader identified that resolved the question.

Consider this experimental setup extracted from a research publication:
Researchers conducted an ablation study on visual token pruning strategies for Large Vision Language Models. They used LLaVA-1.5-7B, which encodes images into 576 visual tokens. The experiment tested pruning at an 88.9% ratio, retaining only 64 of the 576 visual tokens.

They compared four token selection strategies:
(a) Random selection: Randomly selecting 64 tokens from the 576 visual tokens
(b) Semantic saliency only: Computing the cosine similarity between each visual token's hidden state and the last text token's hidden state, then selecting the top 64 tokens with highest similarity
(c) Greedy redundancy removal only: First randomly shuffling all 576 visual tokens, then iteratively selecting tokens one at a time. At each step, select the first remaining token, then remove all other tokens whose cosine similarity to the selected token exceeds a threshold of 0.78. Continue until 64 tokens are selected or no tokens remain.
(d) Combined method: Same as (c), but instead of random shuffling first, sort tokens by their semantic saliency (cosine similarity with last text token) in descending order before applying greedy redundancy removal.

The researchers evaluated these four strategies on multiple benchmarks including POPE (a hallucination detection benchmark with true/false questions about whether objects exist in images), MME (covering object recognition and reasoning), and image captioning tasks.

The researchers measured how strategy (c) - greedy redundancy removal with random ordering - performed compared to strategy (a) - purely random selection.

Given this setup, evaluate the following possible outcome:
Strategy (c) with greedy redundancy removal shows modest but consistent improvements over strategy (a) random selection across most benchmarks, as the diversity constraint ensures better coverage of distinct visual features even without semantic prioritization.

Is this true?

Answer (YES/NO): NO